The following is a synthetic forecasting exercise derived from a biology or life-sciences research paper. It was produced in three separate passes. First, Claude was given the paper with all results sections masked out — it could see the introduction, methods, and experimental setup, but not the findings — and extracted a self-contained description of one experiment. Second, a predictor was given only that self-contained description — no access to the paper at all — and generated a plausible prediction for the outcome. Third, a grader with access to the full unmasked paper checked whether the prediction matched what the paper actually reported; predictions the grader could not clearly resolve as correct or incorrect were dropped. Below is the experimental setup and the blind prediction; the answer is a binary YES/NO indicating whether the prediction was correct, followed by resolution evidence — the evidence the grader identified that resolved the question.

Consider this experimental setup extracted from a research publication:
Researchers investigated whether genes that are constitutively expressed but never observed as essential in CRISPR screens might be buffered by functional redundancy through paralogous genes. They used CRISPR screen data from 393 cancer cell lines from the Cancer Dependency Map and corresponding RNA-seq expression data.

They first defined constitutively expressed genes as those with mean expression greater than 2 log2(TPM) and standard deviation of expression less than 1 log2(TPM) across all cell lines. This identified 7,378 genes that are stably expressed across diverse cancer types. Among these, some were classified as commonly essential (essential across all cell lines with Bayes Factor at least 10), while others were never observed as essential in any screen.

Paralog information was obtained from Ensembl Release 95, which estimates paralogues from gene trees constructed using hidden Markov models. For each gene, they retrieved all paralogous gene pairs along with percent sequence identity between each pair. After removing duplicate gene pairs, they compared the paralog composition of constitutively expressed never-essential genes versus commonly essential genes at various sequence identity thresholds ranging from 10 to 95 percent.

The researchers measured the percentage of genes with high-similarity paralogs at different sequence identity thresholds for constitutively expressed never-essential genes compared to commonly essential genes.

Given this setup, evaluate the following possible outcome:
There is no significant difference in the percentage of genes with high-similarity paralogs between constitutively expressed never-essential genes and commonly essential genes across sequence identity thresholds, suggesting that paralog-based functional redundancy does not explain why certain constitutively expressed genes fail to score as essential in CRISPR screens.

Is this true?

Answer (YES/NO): NO